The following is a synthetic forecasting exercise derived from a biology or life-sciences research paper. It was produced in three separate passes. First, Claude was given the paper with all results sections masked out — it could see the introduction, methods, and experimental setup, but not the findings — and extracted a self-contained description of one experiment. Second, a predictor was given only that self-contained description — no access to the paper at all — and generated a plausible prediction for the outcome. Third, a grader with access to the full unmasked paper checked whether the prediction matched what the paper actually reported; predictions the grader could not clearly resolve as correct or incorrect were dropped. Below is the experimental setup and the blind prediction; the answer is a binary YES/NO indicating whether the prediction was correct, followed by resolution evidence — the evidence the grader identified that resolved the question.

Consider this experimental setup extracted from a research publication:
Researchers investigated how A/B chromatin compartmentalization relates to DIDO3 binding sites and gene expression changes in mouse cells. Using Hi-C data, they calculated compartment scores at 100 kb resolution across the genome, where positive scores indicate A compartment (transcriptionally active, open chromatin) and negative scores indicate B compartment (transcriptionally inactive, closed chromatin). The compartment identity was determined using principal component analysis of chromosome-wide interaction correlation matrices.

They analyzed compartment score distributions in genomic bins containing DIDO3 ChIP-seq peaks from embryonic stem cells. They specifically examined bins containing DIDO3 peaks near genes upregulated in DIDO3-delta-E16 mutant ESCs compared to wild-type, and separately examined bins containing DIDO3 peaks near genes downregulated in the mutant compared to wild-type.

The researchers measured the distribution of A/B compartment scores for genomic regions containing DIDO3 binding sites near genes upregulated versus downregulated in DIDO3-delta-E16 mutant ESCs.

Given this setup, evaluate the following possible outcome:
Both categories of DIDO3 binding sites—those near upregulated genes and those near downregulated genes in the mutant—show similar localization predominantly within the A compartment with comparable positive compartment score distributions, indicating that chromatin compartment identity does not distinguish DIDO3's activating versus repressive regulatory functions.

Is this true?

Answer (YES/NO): YES